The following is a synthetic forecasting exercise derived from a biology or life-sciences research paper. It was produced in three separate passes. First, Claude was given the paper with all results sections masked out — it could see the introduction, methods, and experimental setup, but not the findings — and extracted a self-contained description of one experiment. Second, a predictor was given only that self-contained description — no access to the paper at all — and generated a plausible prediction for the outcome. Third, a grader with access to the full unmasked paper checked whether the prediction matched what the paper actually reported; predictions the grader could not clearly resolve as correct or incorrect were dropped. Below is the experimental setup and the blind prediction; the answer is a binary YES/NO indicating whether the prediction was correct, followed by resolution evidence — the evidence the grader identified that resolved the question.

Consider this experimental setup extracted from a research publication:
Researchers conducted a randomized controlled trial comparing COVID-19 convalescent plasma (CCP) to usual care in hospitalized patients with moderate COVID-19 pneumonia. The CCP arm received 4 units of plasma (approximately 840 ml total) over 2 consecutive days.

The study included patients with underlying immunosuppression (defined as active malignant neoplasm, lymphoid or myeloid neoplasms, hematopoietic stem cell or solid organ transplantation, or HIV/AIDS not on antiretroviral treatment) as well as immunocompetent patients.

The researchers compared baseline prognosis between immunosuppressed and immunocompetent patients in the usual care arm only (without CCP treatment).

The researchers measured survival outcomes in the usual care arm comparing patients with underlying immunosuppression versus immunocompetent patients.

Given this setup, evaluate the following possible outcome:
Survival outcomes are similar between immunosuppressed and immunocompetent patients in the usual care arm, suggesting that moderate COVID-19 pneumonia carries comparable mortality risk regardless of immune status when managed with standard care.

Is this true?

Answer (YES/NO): NO